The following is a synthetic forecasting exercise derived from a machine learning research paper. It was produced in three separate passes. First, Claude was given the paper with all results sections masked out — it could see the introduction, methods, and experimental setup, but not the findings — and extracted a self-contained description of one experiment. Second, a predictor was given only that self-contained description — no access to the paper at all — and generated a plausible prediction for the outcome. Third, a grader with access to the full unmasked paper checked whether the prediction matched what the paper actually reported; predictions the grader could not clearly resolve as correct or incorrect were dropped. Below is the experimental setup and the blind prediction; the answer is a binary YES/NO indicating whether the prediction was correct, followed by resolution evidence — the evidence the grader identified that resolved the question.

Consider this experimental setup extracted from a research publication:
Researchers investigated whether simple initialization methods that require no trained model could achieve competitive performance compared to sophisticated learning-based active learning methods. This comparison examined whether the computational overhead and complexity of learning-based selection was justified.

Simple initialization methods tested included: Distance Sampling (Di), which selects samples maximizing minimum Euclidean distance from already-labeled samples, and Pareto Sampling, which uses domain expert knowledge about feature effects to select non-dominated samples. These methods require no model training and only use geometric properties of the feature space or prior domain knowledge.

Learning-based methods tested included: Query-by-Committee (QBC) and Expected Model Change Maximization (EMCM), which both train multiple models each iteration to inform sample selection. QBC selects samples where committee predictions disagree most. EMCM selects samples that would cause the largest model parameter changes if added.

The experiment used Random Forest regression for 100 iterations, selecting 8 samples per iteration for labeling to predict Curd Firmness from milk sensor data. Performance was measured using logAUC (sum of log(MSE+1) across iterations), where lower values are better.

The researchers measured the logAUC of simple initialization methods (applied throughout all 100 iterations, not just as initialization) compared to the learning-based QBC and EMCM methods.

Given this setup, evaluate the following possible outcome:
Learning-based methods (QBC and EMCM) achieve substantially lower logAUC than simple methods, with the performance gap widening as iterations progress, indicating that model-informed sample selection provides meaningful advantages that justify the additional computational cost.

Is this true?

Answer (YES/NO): NO